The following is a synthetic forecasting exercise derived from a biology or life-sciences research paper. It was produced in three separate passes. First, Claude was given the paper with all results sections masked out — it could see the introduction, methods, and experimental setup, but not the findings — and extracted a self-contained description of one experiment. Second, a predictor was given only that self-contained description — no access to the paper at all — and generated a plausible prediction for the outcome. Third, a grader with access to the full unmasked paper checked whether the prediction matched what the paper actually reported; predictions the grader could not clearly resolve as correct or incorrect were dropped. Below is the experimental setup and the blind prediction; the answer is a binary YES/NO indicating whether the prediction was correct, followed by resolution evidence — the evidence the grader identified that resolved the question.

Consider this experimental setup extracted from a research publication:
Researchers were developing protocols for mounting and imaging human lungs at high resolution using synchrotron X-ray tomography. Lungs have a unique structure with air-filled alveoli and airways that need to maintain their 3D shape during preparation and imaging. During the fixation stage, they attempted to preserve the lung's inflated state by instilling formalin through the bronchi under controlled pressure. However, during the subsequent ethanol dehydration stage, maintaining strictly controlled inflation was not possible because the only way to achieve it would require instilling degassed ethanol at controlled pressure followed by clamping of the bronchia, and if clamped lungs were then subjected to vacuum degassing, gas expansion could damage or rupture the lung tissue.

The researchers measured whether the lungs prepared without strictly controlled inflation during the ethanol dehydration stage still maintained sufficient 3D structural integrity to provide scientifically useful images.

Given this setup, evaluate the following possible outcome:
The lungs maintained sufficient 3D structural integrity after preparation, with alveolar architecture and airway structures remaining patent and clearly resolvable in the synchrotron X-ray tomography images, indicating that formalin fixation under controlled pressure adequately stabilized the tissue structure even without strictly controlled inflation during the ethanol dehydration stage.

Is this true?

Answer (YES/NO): YES